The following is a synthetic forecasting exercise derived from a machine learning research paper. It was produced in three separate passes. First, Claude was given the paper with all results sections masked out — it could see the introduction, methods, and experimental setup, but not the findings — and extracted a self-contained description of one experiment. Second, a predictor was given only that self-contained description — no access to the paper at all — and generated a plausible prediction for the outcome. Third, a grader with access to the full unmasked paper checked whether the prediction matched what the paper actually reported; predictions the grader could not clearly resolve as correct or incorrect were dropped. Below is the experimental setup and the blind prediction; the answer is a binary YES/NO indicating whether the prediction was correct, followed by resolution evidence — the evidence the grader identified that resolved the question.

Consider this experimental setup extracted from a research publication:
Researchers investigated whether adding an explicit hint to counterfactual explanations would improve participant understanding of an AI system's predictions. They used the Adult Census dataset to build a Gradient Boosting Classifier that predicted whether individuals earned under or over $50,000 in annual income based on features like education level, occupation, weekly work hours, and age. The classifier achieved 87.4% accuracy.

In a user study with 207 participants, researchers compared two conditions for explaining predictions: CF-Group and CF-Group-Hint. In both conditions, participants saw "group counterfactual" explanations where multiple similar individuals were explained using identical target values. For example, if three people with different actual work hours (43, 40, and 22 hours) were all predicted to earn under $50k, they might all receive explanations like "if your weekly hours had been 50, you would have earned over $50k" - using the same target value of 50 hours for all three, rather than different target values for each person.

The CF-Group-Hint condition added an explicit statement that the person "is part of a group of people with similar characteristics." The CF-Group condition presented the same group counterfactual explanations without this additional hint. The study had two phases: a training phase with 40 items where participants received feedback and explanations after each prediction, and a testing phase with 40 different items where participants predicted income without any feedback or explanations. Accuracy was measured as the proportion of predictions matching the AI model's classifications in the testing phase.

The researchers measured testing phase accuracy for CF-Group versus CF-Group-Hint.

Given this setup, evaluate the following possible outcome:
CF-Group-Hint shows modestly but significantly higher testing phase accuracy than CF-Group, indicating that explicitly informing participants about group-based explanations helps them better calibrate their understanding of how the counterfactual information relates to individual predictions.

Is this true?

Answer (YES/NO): NO